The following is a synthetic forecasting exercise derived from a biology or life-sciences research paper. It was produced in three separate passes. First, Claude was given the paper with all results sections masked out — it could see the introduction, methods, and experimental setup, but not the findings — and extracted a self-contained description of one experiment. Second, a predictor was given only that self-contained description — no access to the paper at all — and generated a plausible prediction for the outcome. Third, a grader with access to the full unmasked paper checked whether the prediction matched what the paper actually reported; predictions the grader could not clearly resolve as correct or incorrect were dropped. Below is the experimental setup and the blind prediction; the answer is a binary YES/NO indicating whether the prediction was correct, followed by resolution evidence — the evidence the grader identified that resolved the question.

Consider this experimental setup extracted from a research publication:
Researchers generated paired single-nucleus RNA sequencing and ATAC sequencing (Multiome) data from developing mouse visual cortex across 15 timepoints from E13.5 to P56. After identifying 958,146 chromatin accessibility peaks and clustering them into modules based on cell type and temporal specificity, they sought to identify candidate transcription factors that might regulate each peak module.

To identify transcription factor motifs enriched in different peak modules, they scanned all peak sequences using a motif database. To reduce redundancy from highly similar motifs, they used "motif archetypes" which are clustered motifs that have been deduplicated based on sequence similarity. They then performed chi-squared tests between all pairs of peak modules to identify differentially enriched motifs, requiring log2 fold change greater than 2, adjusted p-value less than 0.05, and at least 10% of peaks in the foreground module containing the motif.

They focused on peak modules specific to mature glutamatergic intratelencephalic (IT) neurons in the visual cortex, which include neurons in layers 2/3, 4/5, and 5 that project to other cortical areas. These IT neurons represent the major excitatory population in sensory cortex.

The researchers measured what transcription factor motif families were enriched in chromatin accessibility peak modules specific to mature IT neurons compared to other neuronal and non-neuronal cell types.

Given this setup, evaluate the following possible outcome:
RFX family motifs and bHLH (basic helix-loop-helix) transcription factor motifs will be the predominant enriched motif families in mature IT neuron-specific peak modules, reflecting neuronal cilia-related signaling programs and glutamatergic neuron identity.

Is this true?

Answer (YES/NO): NO